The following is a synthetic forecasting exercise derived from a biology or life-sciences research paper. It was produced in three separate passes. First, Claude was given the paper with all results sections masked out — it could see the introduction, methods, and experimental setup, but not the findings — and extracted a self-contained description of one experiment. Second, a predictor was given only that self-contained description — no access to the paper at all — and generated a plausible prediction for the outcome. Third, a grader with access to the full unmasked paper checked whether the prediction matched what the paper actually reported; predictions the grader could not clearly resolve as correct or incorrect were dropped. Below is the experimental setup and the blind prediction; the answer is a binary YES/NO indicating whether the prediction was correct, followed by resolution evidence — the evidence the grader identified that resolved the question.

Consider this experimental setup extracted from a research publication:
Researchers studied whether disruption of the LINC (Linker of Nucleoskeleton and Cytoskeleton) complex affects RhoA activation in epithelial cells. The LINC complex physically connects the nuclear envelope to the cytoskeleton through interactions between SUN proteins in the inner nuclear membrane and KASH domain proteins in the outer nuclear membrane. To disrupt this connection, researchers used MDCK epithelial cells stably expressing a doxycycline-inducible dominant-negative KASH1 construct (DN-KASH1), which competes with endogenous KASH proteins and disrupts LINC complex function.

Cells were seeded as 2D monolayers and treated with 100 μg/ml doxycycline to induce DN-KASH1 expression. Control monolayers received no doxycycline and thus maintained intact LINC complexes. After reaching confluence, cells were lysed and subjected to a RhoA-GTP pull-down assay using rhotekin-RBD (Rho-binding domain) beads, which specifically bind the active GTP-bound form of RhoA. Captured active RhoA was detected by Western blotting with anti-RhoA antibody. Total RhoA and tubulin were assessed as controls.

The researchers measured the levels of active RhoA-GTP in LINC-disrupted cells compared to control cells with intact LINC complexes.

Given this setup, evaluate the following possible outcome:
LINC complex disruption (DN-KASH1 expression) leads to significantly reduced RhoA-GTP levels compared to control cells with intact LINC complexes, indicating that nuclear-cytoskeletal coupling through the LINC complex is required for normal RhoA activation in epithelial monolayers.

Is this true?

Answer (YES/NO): NO